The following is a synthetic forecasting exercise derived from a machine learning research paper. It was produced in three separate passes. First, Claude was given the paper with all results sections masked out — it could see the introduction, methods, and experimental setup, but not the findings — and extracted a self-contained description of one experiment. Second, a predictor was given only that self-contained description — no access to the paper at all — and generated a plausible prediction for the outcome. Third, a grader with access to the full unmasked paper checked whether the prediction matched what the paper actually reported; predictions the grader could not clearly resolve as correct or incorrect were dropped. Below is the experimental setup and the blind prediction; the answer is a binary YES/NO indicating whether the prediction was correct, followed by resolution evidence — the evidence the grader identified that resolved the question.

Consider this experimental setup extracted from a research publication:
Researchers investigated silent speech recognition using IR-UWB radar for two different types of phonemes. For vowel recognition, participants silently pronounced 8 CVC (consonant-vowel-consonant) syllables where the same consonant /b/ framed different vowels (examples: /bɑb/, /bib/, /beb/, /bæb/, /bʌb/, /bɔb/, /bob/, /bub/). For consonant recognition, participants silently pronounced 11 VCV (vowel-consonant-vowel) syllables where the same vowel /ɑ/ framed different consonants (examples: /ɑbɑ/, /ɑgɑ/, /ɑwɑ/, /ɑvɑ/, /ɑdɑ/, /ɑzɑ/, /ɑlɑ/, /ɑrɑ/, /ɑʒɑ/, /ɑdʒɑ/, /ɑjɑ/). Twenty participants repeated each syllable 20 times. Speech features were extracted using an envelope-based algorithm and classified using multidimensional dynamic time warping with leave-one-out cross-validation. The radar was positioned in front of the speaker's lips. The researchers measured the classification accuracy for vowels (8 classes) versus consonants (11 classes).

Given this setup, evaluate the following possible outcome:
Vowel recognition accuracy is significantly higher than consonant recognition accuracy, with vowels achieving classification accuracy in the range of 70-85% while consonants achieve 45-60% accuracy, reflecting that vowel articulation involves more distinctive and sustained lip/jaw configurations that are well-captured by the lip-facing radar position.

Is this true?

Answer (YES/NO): NO